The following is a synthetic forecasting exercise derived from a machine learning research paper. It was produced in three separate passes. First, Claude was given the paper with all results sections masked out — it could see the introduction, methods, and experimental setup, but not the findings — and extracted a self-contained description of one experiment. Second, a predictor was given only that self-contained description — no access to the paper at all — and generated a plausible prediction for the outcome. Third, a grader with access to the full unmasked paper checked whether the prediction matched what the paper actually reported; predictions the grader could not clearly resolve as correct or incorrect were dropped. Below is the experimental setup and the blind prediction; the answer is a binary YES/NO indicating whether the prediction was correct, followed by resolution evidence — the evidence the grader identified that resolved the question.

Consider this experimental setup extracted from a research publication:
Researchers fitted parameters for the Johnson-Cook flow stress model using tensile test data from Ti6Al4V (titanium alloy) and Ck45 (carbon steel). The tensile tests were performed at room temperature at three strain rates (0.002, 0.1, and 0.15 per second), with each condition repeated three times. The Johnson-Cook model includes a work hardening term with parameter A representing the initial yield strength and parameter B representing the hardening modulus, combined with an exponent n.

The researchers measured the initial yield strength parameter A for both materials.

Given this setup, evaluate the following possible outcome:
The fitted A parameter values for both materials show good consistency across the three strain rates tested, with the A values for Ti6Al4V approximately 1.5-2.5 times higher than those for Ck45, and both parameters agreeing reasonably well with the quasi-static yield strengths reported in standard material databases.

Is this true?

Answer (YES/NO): NO